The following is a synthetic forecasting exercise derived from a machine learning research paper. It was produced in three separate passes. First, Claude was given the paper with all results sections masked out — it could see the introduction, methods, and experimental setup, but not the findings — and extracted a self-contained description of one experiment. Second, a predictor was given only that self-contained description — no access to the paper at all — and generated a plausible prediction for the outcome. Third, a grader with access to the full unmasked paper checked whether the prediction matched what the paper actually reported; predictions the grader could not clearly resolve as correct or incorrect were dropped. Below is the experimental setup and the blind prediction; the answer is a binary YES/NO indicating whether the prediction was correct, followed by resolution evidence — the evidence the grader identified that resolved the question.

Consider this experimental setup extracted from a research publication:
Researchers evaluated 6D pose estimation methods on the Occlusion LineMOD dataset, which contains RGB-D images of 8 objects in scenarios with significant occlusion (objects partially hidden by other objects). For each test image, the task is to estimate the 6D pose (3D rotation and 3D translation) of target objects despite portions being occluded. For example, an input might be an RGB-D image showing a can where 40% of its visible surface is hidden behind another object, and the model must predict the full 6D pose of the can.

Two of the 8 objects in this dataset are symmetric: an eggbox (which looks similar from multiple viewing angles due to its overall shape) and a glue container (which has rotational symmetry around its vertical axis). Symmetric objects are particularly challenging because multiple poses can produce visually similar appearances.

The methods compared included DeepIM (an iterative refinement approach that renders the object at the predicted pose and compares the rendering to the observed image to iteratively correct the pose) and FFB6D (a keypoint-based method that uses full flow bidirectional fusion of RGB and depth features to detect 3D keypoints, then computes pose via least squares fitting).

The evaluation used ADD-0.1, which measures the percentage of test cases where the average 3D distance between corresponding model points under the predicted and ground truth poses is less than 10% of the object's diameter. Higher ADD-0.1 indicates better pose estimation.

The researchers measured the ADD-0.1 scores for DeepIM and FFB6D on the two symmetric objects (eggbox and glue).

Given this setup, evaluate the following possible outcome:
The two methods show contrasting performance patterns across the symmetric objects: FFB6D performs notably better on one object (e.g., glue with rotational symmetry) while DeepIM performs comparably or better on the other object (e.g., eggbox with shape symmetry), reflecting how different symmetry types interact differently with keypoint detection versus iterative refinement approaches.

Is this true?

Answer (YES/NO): NO